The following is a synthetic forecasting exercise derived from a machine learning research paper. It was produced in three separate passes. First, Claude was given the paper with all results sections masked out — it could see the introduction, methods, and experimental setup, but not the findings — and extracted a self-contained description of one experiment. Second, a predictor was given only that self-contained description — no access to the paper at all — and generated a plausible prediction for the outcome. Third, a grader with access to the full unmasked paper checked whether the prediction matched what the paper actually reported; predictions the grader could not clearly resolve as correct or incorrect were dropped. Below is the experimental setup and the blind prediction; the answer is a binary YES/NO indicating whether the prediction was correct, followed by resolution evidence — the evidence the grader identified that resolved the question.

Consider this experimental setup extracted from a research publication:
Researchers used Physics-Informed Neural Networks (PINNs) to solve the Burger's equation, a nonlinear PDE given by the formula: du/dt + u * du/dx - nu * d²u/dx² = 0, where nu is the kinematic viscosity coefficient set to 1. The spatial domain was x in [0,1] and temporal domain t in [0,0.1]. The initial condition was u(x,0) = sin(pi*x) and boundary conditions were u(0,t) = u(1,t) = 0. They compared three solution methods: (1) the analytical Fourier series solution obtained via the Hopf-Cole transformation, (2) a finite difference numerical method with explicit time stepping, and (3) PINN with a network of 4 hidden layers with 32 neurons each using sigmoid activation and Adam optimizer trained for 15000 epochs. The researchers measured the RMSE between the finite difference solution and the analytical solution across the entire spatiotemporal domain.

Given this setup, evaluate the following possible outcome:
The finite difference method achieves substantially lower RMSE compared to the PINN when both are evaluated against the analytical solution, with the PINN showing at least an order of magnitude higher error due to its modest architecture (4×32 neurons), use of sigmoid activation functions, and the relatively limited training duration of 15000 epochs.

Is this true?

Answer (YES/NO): NO